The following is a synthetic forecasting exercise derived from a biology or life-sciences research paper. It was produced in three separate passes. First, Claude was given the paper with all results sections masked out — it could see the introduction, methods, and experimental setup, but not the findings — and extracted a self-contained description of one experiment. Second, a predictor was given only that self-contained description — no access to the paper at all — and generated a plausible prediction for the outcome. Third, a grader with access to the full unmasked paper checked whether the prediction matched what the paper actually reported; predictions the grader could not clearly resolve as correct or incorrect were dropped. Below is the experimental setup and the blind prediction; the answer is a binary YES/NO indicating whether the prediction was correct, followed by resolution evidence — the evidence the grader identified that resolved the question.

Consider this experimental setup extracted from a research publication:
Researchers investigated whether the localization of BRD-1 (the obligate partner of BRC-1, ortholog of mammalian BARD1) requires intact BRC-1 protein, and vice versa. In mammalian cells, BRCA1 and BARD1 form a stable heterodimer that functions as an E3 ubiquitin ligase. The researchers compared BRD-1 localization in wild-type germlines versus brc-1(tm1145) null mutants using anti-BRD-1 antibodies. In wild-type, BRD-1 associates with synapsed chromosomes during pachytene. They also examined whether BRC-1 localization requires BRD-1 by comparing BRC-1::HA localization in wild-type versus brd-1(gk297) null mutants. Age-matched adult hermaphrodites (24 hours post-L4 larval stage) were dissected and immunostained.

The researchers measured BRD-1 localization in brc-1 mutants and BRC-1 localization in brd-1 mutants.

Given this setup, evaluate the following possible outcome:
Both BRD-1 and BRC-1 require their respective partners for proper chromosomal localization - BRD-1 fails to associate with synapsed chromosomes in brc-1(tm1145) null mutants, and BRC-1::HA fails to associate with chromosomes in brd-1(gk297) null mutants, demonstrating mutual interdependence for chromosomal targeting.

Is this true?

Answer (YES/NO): YES